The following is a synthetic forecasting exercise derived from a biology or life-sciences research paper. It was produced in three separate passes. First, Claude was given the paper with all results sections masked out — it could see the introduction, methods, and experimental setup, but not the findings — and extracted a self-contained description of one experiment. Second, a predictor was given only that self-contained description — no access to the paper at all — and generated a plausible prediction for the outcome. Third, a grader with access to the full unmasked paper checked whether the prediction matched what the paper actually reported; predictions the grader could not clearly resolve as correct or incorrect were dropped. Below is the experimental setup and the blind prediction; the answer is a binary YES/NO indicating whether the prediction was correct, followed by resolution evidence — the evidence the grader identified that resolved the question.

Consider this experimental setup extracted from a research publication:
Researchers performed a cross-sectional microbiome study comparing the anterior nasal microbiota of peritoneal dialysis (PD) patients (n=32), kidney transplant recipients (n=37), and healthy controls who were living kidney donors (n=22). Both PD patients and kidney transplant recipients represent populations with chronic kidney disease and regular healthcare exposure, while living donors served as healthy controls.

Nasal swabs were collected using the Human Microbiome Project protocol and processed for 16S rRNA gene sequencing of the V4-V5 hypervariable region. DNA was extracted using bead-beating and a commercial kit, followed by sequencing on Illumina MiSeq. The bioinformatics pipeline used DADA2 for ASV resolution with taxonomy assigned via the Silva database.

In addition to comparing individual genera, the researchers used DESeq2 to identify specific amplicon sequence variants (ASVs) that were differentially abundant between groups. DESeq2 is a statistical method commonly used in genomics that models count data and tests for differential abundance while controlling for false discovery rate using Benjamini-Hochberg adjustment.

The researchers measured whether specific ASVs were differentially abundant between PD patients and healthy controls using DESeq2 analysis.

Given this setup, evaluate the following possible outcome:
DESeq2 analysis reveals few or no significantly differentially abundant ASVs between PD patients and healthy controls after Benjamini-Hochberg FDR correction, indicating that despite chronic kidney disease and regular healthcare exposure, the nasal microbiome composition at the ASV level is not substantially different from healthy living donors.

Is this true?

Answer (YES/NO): NO